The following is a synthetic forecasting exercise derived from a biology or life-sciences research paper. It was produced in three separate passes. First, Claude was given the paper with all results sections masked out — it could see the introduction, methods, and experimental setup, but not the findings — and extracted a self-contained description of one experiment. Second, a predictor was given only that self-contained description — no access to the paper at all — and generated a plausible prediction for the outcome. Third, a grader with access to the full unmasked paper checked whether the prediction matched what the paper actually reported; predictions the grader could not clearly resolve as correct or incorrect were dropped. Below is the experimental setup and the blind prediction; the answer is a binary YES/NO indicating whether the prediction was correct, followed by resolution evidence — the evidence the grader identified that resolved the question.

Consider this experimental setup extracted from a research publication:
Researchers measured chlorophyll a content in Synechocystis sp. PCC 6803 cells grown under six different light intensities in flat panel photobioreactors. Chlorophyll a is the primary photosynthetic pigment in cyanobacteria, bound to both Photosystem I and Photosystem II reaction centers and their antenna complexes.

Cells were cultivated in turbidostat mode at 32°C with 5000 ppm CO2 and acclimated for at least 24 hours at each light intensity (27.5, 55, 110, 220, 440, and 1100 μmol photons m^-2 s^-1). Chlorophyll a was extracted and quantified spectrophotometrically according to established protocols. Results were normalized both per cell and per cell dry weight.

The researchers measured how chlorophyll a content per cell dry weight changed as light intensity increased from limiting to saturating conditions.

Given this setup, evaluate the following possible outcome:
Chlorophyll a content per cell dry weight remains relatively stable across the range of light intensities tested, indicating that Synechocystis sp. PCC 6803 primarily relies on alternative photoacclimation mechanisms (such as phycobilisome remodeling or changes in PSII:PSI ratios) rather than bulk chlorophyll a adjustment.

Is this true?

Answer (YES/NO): NO